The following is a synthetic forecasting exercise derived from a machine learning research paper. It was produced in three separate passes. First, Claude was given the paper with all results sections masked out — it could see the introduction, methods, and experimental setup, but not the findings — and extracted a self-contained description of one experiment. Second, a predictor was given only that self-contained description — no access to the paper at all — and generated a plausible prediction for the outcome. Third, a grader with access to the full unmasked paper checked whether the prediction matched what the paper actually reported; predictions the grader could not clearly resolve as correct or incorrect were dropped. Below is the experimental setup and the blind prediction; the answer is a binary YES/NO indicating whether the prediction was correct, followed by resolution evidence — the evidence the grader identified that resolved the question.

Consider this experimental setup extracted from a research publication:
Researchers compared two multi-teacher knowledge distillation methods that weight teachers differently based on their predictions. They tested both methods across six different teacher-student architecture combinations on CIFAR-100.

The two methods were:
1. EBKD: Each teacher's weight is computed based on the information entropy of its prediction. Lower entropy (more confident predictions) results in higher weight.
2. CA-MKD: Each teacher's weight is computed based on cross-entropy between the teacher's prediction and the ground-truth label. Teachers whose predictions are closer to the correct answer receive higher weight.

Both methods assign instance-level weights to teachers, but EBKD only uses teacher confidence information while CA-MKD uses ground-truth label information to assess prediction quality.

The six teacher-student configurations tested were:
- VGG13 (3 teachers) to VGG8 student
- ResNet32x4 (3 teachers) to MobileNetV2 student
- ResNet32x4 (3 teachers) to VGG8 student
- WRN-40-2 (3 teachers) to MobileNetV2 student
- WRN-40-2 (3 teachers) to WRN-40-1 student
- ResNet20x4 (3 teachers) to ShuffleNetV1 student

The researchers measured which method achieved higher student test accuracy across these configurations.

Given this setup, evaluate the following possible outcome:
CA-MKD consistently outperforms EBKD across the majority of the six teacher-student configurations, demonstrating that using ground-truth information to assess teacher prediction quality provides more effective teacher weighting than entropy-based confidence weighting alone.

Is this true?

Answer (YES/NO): YES